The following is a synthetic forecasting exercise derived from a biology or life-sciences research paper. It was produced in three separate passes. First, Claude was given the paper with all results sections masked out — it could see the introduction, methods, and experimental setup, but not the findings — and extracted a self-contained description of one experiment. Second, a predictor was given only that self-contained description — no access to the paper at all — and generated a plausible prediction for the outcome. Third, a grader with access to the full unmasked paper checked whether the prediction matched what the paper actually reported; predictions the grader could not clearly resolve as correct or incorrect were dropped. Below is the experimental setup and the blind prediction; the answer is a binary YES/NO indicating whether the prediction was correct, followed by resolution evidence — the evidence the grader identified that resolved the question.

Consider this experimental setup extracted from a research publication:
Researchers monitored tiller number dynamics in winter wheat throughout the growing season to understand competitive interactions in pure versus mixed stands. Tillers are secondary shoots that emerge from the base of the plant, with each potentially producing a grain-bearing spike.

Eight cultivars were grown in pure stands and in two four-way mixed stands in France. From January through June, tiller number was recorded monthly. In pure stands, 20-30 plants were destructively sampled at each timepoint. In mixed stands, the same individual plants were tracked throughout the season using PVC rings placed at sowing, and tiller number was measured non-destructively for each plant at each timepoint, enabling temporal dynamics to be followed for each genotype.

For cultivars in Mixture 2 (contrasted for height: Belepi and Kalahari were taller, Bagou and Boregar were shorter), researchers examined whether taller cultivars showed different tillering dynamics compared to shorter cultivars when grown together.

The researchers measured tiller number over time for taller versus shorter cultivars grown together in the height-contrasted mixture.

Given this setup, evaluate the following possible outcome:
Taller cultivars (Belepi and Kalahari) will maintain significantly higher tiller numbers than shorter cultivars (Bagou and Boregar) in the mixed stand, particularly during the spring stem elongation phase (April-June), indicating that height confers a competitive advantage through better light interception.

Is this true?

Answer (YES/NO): NO